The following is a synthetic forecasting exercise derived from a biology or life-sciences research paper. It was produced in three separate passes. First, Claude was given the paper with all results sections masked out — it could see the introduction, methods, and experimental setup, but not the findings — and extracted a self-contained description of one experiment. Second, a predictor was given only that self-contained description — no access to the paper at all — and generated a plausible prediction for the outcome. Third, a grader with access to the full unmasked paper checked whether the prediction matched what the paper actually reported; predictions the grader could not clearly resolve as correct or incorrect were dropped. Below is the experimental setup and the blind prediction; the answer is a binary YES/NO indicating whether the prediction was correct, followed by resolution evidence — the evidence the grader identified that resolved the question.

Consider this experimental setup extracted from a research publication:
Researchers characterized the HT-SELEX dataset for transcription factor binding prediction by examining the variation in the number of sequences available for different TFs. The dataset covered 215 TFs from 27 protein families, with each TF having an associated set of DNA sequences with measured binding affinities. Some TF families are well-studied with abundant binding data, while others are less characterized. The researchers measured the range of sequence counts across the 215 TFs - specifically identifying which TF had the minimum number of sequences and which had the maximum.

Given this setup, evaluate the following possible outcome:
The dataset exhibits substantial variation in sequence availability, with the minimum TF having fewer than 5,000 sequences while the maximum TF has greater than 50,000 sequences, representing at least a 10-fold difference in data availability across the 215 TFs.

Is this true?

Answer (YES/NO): YES